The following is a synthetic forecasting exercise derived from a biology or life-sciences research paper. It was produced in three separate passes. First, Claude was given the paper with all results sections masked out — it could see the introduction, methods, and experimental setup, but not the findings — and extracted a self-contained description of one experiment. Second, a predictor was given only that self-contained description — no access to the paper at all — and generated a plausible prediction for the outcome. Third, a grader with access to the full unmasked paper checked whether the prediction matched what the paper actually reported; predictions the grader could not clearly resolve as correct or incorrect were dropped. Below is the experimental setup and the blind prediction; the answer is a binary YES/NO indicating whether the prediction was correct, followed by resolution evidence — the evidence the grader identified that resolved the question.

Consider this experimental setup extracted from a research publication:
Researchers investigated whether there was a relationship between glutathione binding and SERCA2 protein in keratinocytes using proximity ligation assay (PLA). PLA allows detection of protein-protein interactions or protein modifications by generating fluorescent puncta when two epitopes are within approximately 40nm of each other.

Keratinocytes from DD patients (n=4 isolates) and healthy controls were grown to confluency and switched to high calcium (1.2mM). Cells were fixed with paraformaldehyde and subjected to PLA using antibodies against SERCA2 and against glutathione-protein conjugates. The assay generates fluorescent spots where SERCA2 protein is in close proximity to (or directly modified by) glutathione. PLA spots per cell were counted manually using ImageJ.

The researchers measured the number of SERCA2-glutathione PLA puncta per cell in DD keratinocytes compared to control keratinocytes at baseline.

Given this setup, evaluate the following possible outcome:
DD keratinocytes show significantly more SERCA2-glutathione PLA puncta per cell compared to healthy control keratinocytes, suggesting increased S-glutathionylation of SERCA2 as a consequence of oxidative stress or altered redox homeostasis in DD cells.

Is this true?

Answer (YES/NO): YES